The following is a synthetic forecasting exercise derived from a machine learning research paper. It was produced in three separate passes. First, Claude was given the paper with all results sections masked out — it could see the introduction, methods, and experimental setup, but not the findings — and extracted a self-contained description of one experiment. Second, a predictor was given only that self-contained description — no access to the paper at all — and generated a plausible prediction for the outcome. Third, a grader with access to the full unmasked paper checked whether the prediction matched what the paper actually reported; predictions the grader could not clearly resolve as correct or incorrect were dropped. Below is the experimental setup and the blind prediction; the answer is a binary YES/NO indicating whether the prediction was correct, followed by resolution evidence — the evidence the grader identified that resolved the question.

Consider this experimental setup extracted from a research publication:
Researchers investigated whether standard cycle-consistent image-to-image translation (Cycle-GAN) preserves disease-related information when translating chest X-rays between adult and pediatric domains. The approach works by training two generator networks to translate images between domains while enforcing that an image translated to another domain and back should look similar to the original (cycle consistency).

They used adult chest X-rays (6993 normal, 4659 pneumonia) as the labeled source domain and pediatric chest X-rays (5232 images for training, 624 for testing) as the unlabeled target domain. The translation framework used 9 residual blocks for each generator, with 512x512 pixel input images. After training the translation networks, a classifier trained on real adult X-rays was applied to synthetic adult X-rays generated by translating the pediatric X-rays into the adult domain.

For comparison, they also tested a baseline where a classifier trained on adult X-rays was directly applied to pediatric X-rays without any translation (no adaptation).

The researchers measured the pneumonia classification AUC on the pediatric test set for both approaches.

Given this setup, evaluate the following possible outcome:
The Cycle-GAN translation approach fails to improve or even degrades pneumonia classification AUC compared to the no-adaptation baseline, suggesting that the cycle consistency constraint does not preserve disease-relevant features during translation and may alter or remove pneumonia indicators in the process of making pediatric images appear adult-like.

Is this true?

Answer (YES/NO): YES